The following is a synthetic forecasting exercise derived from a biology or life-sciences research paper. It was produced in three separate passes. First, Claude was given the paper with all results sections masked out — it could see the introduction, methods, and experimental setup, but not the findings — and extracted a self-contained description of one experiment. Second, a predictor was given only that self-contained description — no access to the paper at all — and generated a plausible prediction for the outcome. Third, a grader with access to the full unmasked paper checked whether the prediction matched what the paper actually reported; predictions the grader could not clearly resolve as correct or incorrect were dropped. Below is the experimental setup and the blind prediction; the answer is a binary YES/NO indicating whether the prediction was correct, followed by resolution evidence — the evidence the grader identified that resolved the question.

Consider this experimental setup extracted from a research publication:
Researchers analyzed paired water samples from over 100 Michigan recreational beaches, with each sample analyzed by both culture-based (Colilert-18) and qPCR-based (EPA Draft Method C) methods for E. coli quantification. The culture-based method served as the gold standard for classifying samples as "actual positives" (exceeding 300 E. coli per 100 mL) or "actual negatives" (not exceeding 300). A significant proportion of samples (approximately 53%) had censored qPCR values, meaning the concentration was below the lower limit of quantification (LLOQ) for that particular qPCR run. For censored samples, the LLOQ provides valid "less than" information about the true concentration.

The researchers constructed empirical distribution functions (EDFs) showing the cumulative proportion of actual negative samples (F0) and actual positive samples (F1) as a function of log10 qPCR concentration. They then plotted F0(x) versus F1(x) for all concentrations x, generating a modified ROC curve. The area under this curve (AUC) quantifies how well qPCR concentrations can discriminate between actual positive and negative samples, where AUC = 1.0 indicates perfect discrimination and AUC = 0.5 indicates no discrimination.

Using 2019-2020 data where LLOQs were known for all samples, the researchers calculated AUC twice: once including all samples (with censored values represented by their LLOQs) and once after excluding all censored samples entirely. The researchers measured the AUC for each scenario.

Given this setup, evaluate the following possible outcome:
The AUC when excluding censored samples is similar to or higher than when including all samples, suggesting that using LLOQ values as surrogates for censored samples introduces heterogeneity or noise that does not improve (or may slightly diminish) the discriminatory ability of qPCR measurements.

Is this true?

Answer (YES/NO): NO